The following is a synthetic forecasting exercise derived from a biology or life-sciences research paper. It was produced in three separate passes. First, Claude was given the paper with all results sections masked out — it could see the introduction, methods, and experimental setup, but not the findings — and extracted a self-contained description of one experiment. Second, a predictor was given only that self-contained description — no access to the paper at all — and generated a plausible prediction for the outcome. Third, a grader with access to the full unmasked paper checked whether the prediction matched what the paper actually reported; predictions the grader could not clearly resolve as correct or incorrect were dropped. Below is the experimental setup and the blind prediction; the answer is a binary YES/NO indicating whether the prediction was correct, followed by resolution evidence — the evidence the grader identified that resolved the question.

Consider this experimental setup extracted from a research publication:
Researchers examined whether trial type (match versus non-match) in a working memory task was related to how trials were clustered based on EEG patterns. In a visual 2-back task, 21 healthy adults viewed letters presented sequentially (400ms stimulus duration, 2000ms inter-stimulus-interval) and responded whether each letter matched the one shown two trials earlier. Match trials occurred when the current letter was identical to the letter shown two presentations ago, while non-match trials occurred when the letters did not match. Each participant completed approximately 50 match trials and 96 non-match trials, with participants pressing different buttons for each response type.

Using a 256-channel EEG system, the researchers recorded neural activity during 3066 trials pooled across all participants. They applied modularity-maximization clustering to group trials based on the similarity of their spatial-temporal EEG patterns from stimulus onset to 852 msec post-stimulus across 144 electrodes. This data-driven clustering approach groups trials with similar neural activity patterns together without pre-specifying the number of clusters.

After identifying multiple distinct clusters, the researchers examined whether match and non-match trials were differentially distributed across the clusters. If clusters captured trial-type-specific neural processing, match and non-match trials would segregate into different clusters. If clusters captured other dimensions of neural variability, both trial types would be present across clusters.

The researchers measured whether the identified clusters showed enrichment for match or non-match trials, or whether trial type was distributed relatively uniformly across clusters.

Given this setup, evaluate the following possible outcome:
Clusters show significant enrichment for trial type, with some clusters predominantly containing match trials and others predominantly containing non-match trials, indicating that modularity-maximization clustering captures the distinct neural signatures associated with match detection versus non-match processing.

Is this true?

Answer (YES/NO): NO